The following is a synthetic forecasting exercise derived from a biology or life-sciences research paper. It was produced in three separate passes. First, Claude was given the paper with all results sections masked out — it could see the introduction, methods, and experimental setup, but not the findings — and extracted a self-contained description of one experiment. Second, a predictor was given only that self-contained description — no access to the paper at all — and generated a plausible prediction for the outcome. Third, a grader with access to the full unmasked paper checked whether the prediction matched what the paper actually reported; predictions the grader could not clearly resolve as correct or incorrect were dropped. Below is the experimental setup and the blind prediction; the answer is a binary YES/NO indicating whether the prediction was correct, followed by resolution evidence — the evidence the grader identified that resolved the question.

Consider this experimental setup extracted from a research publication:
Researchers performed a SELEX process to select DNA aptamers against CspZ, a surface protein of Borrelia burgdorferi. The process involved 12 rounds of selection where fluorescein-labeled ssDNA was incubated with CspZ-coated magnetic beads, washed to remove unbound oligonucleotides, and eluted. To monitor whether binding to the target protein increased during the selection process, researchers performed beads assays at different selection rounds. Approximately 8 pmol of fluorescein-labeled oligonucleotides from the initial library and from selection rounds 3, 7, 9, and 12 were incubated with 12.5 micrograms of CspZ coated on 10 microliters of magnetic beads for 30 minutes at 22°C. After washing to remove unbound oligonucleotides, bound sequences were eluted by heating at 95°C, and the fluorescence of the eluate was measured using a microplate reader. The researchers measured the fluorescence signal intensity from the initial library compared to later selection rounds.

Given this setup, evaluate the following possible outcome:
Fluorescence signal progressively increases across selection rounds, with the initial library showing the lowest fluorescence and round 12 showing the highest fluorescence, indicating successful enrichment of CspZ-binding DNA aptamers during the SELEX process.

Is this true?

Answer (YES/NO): NO